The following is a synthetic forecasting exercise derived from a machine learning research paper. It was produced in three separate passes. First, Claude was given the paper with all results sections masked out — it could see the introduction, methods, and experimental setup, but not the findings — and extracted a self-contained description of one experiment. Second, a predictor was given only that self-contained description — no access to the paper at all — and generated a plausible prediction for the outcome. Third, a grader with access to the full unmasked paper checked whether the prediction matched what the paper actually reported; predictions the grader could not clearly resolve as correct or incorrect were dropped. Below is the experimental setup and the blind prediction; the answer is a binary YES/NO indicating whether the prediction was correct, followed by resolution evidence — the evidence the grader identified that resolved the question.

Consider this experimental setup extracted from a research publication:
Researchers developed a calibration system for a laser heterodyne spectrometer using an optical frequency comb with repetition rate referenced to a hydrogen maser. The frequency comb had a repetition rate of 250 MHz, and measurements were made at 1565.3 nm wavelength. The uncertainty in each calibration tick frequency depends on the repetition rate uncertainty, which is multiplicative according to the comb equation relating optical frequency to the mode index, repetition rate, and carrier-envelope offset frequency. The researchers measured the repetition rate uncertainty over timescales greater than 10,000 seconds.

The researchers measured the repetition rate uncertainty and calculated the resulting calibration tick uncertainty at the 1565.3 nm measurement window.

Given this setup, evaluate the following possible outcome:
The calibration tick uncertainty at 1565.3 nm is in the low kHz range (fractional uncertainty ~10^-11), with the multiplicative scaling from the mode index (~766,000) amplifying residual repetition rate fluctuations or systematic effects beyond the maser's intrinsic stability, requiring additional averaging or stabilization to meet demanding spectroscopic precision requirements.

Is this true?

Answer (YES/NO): NO